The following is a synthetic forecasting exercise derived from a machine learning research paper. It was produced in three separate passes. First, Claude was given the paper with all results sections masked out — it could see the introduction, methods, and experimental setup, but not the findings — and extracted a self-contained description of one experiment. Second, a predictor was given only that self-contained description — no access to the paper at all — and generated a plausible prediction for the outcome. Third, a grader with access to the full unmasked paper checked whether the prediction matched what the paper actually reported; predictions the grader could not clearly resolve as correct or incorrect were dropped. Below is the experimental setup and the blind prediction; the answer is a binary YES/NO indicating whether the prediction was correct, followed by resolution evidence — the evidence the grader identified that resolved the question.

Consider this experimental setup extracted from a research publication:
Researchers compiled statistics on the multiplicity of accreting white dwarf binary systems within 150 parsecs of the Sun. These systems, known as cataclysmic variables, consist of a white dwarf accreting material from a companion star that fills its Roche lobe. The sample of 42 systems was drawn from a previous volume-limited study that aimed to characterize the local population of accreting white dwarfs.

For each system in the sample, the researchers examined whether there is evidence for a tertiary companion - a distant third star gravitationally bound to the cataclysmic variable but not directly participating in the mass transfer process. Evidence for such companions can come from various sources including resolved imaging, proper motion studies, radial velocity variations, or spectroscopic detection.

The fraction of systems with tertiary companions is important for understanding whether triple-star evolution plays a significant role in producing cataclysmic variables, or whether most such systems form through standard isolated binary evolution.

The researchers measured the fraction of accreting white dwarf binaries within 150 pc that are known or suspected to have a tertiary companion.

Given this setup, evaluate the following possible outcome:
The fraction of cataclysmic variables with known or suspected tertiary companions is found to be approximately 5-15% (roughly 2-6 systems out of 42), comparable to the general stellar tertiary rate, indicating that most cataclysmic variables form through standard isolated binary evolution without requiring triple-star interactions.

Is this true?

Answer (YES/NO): YES